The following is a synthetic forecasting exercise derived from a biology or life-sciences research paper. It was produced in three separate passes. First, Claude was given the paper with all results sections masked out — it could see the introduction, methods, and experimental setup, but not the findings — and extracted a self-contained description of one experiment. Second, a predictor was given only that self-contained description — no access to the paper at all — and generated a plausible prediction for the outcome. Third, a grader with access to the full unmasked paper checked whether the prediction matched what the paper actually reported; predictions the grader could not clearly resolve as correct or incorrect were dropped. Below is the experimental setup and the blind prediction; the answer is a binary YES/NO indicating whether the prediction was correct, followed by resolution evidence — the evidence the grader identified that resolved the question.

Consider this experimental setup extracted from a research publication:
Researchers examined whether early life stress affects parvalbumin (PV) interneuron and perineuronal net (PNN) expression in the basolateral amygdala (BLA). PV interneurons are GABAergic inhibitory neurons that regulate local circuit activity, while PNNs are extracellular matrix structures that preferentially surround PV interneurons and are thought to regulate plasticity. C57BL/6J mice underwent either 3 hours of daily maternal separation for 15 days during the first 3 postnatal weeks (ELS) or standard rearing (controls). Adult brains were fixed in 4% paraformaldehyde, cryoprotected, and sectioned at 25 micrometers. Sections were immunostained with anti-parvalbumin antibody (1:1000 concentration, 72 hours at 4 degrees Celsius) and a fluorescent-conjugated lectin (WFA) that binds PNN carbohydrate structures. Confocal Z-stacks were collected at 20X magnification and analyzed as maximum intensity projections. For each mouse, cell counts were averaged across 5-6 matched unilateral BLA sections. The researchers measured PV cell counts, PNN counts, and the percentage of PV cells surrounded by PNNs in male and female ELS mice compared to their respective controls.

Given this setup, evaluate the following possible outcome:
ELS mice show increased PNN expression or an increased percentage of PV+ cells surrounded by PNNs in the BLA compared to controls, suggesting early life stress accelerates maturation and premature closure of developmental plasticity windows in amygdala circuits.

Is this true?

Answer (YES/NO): NO